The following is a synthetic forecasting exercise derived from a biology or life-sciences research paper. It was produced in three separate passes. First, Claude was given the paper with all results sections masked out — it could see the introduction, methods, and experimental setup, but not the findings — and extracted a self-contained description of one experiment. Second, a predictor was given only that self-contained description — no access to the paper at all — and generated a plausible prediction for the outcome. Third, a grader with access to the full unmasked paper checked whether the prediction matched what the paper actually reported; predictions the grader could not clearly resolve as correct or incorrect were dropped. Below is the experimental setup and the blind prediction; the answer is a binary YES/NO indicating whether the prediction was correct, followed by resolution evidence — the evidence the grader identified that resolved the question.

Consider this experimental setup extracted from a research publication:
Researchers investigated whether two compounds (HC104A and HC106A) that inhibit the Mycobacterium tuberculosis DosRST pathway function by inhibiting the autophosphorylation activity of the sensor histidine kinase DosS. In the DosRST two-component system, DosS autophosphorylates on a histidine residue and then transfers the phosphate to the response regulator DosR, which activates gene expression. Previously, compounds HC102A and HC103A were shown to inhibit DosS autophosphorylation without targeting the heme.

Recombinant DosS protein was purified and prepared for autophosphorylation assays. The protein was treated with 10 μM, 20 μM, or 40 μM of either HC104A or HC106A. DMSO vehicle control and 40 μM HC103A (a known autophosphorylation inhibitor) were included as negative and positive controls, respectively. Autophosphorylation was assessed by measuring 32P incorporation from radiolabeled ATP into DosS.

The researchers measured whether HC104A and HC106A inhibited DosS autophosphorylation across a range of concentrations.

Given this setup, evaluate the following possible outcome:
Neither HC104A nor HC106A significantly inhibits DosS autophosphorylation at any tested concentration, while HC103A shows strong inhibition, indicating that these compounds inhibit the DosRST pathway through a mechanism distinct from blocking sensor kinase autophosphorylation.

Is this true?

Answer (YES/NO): YES